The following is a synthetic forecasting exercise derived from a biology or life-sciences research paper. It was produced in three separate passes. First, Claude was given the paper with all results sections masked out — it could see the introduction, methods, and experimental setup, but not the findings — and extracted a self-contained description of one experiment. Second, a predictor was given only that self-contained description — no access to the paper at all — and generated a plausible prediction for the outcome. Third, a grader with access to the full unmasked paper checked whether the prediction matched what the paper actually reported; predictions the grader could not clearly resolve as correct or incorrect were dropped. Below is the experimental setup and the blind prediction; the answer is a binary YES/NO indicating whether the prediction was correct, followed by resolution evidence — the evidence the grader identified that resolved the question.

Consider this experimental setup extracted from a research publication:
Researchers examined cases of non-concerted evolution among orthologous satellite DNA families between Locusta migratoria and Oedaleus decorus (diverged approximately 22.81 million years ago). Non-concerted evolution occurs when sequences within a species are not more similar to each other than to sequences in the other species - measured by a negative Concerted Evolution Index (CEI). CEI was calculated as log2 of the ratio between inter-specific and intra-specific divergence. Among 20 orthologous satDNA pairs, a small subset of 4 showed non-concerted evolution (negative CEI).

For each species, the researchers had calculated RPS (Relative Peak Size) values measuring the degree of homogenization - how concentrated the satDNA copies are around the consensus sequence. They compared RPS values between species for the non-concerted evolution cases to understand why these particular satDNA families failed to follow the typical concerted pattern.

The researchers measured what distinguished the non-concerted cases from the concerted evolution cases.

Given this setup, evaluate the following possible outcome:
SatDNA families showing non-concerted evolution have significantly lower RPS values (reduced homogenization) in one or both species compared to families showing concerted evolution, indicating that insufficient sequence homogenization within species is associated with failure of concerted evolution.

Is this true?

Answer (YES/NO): YES